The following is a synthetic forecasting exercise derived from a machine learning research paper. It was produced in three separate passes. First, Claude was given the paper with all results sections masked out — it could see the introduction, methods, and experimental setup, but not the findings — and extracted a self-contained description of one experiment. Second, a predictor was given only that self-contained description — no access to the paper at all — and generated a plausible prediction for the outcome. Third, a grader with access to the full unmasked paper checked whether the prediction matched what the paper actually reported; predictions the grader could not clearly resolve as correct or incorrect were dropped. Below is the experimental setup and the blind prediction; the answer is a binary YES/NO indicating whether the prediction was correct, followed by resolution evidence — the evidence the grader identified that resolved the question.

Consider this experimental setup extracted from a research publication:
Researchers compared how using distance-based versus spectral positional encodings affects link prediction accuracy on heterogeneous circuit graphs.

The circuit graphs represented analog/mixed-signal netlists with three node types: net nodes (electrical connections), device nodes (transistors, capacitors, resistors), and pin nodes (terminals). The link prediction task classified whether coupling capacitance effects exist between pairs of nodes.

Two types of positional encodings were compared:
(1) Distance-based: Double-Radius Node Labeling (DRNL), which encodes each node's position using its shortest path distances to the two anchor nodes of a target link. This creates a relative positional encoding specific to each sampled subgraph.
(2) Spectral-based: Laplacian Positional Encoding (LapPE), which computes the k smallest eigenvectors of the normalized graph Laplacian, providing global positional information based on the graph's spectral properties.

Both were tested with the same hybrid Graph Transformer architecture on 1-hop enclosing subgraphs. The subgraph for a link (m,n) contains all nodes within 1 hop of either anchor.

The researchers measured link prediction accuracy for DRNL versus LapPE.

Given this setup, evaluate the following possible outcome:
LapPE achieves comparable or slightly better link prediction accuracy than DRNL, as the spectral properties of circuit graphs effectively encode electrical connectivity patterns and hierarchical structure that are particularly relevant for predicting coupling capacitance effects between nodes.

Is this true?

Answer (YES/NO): YES